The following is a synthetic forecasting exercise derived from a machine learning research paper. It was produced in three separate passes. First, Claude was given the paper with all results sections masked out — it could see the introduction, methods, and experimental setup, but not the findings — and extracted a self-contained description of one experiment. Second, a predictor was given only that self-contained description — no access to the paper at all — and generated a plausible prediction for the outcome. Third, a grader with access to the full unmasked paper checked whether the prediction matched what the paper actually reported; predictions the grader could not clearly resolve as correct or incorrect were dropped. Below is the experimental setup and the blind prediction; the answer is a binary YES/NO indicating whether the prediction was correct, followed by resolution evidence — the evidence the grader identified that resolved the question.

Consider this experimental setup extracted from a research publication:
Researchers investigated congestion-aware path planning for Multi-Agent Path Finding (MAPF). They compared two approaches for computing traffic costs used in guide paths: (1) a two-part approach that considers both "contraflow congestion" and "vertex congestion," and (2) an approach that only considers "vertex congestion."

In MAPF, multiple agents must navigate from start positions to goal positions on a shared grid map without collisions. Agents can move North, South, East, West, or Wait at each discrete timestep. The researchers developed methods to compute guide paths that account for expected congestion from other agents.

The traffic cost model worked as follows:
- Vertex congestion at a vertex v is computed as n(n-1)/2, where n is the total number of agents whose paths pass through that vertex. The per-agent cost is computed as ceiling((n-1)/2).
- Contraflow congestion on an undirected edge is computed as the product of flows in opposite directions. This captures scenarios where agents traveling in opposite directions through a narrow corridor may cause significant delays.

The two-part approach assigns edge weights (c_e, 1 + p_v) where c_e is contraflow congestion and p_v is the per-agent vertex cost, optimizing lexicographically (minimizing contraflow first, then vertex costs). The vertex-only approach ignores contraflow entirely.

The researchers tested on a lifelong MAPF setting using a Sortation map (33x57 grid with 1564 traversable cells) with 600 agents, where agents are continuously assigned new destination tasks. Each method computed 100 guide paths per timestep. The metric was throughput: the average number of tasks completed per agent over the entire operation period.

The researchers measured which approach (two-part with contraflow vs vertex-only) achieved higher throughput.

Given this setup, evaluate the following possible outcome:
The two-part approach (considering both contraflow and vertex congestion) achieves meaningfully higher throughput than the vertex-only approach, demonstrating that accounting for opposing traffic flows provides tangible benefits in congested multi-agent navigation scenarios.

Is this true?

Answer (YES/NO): YES